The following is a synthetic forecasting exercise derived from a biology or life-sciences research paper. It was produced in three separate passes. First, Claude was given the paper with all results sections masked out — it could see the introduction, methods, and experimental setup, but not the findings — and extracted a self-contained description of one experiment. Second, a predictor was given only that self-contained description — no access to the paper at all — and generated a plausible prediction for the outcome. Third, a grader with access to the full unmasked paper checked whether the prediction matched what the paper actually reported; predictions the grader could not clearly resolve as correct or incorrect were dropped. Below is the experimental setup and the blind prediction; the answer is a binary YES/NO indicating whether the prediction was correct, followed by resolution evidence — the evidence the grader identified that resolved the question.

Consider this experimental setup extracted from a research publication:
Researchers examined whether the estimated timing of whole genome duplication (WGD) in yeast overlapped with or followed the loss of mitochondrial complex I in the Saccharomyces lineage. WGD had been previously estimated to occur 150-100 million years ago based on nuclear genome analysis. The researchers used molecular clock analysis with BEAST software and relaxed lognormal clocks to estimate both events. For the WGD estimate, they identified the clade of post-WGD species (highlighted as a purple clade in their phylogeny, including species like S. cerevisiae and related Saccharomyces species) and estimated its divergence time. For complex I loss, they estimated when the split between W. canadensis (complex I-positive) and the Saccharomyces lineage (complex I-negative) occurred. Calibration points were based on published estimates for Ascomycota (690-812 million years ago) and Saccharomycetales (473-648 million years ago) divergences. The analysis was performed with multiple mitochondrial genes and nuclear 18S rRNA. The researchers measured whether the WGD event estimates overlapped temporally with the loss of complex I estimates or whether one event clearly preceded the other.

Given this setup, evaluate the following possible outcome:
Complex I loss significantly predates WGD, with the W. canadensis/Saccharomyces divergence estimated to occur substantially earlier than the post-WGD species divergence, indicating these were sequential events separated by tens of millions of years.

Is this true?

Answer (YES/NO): YES